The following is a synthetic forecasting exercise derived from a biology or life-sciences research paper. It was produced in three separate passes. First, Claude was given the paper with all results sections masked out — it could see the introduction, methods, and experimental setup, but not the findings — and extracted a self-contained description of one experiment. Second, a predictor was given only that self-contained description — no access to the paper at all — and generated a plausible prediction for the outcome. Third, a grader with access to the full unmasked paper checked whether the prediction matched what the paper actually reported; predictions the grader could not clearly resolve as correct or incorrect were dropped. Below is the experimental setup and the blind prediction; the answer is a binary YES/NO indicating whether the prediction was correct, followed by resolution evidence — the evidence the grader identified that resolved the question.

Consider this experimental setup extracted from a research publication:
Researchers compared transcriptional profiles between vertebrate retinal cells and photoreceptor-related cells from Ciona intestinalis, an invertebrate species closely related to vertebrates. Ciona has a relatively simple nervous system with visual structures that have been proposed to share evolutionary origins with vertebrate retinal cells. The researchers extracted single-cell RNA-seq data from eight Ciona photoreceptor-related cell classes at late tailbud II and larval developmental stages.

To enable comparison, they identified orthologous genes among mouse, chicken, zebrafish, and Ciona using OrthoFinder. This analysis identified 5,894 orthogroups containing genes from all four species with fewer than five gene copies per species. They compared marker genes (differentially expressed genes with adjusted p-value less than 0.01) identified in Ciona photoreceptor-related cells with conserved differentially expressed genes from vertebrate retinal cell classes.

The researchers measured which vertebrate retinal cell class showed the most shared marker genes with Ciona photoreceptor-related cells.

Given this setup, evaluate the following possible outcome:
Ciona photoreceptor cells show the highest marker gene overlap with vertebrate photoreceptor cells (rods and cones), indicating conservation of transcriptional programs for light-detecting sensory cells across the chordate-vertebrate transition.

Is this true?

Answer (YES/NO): NO